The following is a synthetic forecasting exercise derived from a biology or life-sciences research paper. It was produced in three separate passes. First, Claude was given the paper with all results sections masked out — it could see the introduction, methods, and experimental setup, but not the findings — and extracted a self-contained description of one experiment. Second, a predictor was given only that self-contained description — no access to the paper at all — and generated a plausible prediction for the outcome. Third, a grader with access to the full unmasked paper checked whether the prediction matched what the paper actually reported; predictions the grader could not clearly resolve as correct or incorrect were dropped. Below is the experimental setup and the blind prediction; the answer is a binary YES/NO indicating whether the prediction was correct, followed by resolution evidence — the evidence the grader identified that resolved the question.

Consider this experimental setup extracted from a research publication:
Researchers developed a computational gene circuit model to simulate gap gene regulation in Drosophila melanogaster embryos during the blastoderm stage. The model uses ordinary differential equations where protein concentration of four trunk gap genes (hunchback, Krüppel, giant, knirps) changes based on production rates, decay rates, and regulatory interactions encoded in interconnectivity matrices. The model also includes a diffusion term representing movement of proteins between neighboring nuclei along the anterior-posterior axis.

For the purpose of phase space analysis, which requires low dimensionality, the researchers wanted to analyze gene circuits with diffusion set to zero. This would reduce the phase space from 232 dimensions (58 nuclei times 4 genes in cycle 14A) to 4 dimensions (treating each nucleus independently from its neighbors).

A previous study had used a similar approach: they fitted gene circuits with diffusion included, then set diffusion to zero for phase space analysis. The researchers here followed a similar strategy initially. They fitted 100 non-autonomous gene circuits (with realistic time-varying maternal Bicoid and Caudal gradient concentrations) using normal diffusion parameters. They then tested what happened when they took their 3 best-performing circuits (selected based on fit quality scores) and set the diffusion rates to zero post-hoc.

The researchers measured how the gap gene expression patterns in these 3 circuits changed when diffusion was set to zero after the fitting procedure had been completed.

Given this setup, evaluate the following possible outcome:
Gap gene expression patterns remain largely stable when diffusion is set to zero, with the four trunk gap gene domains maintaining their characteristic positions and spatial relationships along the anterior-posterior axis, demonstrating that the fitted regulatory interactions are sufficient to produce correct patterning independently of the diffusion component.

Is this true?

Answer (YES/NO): NO